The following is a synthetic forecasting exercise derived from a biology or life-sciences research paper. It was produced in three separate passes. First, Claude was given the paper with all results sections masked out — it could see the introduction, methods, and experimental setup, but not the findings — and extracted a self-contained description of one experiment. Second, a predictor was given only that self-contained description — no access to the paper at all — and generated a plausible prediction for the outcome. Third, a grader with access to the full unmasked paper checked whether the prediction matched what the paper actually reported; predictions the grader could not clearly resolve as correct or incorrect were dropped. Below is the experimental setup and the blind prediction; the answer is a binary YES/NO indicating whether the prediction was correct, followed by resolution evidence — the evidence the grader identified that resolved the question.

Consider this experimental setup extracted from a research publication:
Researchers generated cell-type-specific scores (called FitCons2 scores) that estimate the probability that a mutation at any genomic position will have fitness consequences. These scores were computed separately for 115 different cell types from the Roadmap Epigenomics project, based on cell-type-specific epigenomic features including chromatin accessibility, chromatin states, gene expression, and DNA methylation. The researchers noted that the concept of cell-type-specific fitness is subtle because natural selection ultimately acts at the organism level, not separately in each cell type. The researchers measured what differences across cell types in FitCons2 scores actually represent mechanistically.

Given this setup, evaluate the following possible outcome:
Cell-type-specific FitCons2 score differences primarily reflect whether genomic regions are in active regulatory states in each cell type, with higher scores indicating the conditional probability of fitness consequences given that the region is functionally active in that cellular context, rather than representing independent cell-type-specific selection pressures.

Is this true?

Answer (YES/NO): YES